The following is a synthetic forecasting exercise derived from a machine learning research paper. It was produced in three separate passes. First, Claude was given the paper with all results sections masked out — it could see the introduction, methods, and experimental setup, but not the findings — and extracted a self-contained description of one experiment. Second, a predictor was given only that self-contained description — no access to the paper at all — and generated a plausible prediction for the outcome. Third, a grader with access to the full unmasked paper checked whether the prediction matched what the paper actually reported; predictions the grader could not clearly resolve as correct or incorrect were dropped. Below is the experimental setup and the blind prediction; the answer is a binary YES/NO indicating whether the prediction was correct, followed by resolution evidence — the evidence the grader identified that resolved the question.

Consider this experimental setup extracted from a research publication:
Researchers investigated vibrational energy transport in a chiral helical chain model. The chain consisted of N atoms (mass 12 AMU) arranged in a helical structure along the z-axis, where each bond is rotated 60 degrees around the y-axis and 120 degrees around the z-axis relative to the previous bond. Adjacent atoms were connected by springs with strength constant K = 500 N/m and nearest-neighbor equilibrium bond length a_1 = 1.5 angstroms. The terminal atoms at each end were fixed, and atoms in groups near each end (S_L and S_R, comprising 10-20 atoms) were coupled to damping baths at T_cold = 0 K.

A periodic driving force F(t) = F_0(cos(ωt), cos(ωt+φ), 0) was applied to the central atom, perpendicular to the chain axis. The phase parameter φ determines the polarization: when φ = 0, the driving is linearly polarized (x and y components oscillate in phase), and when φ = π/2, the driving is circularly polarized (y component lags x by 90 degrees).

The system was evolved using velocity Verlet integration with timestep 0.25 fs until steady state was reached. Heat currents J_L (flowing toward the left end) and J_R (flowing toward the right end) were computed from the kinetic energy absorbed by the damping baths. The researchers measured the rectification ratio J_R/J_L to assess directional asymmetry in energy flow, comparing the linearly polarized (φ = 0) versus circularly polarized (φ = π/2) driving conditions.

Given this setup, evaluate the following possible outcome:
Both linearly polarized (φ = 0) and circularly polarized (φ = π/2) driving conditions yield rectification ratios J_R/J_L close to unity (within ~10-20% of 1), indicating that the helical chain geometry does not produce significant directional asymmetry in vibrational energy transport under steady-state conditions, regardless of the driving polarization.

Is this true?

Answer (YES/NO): NO